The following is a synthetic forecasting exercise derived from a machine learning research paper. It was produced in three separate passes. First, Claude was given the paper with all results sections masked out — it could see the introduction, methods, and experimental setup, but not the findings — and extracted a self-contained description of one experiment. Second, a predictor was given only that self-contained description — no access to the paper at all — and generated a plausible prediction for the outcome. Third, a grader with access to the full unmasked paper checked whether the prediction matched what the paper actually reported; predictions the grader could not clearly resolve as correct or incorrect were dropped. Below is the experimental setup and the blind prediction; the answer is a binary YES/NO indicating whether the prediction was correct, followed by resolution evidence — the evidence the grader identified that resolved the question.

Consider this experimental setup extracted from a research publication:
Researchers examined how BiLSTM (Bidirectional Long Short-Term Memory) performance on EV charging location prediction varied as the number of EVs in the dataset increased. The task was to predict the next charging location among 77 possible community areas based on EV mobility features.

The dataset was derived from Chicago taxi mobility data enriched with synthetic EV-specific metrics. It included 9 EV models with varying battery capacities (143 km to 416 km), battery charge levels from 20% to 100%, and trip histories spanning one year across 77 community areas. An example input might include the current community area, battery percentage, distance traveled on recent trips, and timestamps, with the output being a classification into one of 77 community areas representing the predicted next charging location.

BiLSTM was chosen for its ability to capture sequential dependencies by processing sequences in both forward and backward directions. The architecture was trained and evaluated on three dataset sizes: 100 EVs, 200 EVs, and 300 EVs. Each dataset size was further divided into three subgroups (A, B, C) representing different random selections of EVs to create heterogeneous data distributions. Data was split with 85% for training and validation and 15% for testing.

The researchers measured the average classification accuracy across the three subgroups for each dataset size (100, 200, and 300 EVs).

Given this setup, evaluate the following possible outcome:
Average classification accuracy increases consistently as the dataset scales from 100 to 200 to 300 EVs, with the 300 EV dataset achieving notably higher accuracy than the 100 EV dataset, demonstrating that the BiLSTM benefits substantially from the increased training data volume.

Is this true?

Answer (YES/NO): NO